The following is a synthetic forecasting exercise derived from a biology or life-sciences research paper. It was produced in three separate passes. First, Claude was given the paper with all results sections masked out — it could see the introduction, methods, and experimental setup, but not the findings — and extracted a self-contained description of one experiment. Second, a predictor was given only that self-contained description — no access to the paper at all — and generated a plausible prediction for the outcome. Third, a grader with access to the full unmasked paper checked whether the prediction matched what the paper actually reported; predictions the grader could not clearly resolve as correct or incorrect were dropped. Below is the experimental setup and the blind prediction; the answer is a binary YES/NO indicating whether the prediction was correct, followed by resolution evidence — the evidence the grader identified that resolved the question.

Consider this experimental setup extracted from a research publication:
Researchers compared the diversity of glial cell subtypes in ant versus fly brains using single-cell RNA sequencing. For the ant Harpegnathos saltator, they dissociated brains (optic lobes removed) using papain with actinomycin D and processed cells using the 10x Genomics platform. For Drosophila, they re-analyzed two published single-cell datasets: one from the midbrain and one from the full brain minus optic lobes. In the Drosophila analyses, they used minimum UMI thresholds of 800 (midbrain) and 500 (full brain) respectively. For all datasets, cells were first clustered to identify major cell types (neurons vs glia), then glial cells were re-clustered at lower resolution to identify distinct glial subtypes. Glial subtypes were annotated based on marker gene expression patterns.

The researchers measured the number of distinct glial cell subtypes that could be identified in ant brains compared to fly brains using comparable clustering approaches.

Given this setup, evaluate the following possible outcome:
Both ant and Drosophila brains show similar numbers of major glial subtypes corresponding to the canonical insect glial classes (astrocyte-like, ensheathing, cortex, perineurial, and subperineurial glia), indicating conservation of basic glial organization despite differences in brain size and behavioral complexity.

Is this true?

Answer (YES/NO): NO